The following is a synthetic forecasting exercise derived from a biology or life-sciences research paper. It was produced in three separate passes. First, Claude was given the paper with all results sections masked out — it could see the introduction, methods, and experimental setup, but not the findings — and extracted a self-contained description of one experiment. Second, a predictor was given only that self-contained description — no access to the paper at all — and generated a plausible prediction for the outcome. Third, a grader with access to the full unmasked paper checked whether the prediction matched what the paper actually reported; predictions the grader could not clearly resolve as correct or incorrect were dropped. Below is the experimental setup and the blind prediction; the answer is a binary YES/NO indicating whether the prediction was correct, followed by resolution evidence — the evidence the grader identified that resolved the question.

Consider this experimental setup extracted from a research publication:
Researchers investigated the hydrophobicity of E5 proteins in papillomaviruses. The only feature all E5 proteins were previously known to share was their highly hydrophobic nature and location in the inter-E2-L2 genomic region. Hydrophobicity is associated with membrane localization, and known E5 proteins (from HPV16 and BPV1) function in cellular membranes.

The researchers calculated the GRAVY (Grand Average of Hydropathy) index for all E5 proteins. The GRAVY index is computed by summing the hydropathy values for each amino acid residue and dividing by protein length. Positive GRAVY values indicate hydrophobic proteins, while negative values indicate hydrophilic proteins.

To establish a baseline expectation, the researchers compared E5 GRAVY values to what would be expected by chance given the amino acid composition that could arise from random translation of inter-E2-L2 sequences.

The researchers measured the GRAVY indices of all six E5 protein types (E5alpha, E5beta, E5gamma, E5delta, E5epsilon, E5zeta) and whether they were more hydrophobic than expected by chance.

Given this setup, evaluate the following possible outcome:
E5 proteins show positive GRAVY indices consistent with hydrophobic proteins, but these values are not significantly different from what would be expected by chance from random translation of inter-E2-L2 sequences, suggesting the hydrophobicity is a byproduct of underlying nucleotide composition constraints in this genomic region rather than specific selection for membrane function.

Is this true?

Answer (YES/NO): NO